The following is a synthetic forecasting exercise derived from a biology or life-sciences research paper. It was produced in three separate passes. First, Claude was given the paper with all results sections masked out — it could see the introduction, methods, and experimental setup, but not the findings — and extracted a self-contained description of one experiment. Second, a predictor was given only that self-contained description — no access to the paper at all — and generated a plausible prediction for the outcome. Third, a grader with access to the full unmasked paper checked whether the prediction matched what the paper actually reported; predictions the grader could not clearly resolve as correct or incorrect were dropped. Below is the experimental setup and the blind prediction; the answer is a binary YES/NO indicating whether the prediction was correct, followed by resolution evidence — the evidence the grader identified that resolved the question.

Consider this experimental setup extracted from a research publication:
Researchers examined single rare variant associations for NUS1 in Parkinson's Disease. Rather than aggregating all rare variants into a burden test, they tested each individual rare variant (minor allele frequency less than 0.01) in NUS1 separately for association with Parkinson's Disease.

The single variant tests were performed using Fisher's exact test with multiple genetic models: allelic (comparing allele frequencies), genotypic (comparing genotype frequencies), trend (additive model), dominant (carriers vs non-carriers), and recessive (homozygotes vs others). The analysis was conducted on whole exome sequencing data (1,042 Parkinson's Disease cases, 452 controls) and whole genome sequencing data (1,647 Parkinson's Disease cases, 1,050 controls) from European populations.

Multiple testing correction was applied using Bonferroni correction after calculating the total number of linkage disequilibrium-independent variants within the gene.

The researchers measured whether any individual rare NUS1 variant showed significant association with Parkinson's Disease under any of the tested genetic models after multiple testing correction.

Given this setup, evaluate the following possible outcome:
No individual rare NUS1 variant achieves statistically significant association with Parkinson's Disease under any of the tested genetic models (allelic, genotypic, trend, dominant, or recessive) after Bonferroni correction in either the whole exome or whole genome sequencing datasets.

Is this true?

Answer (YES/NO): YES